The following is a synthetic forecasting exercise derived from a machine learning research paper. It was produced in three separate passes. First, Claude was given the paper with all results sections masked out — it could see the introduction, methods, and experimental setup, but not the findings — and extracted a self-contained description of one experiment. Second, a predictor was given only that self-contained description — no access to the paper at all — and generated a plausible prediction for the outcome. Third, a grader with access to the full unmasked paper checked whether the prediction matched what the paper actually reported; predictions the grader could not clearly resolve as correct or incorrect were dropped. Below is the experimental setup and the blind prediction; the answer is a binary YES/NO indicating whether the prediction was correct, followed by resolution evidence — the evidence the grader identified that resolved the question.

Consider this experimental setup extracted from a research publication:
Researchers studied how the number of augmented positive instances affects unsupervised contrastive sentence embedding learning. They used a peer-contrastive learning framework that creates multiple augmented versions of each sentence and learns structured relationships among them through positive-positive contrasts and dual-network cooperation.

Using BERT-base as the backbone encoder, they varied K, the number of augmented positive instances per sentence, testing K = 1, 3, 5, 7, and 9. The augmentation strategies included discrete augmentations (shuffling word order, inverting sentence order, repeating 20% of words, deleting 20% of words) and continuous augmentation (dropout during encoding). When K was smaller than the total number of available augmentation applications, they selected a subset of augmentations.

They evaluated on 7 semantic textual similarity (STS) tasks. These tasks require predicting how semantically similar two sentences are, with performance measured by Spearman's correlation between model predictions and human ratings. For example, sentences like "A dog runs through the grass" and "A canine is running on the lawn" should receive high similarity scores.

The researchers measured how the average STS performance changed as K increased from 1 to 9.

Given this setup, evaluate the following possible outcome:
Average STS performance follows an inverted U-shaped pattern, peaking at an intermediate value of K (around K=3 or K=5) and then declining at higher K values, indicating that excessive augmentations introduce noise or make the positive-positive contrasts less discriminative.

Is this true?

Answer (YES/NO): NO